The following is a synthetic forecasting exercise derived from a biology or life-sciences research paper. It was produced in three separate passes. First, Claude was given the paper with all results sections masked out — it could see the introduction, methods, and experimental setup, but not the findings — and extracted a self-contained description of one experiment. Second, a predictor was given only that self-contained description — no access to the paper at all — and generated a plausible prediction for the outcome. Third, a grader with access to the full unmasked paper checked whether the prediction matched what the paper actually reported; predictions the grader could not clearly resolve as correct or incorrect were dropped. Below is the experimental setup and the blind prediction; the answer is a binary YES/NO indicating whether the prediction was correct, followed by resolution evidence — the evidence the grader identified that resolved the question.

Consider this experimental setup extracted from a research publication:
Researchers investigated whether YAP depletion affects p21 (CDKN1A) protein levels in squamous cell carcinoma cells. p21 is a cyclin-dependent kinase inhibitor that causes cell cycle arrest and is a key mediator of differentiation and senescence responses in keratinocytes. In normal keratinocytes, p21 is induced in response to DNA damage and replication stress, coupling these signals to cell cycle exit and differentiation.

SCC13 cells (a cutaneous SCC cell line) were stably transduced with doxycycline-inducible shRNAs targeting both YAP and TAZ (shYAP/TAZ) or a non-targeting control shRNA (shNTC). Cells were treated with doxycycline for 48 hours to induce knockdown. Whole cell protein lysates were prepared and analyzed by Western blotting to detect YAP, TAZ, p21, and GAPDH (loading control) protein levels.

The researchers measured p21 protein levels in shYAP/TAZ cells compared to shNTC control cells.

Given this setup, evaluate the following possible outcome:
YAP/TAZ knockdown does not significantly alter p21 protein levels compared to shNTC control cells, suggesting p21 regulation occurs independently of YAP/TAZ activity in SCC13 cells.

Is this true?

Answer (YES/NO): NO